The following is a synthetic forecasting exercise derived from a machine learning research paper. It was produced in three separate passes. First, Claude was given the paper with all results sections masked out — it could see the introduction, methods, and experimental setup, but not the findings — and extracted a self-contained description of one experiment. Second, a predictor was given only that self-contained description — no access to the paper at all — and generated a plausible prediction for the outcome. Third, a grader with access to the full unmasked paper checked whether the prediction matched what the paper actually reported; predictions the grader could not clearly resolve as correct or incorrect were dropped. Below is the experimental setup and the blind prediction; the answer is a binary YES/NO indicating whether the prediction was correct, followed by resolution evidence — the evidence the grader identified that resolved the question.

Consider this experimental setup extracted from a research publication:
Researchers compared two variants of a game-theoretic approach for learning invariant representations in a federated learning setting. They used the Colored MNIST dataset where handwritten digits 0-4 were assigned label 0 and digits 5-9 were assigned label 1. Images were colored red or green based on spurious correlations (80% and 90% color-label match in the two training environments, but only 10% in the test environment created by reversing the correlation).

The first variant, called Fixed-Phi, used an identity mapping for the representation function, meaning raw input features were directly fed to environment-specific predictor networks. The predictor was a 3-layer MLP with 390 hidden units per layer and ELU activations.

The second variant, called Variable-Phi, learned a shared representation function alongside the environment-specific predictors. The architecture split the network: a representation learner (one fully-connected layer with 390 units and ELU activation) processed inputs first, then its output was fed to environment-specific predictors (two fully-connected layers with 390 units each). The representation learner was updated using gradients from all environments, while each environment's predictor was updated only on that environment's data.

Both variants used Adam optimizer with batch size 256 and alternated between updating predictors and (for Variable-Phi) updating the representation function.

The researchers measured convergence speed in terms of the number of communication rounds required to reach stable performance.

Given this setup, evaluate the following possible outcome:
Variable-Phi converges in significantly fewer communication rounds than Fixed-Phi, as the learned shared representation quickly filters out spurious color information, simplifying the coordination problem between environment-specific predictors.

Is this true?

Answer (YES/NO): NO